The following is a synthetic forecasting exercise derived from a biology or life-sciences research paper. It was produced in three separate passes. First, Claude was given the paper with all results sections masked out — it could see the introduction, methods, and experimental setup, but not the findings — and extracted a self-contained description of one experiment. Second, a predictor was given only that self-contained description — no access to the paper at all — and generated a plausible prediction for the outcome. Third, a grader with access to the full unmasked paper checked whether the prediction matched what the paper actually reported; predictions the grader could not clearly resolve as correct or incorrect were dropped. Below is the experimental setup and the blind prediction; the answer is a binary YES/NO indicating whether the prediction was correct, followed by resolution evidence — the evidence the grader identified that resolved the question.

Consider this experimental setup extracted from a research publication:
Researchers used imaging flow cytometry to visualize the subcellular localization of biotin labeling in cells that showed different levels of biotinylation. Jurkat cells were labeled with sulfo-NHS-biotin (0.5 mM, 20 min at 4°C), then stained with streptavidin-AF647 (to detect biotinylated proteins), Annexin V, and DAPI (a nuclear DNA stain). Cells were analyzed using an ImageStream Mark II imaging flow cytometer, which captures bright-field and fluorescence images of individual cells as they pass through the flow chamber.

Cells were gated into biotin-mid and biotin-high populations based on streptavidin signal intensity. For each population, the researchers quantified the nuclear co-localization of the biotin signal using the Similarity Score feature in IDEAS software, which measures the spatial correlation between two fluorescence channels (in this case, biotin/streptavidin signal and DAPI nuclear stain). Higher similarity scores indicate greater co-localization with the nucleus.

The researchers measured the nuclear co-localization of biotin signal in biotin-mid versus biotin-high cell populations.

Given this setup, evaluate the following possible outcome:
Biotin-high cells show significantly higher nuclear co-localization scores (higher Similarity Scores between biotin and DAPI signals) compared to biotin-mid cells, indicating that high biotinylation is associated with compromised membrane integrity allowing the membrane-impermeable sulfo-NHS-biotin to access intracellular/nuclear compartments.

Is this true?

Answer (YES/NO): YES